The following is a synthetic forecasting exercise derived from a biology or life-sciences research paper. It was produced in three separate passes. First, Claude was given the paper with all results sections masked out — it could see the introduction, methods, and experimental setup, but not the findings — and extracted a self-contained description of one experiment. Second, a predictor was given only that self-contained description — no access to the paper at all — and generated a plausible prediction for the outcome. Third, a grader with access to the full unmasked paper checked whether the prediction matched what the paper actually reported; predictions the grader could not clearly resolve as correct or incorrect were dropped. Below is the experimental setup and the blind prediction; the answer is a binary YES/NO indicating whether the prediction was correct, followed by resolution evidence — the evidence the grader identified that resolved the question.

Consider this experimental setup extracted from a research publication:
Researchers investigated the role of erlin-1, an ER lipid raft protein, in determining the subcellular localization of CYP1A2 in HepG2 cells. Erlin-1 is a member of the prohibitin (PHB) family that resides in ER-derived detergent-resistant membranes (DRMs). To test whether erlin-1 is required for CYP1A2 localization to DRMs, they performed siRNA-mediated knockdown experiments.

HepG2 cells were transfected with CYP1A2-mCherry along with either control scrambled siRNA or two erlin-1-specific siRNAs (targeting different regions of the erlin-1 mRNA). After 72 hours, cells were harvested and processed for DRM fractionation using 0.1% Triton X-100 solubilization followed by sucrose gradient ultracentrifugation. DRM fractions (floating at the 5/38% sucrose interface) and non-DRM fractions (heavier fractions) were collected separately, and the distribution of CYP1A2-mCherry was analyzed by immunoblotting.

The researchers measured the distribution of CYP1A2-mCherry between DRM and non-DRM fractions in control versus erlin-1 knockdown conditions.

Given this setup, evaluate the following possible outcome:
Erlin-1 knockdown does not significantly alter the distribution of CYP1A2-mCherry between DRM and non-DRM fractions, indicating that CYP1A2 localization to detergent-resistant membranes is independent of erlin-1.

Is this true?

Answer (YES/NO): NO